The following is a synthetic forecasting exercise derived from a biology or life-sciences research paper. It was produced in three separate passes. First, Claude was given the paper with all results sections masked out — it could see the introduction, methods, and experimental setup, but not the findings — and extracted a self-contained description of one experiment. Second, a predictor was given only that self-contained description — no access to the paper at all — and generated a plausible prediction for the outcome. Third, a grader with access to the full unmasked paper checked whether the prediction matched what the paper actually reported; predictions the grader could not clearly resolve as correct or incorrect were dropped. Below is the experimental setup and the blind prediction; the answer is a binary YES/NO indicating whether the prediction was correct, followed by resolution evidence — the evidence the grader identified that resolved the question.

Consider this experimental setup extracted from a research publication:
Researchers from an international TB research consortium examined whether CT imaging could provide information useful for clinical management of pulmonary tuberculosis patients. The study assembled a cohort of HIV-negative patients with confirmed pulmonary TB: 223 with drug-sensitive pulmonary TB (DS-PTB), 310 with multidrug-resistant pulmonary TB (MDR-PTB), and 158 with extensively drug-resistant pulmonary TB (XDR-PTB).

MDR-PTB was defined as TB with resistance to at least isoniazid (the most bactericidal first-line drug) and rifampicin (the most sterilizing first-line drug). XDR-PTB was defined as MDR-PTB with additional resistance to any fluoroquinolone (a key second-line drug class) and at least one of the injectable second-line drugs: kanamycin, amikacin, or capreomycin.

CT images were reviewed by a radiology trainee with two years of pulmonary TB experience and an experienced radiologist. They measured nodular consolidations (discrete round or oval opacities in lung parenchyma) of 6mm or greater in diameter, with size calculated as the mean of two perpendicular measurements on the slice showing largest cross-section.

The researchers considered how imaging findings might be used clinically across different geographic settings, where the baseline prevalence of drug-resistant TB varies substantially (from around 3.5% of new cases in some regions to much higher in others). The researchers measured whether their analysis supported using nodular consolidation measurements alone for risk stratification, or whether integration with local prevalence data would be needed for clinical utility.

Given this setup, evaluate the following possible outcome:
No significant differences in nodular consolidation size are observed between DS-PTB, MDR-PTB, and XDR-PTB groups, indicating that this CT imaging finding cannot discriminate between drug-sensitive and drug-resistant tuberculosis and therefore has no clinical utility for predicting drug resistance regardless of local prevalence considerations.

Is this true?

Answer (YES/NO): NO